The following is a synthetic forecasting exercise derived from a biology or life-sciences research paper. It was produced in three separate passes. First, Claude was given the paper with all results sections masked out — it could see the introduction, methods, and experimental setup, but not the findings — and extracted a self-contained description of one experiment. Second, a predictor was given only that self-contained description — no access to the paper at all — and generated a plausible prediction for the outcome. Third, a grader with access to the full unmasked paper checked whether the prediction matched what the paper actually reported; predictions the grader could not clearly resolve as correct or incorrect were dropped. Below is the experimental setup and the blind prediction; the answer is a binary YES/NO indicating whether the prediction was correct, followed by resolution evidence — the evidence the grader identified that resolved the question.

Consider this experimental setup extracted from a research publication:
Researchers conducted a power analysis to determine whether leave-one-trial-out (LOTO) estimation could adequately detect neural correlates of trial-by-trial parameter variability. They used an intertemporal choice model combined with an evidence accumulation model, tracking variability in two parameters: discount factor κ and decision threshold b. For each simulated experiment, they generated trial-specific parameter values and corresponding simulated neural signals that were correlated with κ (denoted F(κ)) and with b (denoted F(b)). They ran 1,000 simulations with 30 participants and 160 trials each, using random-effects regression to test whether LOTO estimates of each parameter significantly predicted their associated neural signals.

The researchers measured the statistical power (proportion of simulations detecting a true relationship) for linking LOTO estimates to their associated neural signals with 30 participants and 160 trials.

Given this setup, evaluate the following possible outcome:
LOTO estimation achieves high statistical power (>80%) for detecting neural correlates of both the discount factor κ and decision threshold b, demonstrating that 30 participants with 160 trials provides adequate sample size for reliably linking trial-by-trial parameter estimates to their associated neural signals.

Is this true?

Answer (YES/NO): NO